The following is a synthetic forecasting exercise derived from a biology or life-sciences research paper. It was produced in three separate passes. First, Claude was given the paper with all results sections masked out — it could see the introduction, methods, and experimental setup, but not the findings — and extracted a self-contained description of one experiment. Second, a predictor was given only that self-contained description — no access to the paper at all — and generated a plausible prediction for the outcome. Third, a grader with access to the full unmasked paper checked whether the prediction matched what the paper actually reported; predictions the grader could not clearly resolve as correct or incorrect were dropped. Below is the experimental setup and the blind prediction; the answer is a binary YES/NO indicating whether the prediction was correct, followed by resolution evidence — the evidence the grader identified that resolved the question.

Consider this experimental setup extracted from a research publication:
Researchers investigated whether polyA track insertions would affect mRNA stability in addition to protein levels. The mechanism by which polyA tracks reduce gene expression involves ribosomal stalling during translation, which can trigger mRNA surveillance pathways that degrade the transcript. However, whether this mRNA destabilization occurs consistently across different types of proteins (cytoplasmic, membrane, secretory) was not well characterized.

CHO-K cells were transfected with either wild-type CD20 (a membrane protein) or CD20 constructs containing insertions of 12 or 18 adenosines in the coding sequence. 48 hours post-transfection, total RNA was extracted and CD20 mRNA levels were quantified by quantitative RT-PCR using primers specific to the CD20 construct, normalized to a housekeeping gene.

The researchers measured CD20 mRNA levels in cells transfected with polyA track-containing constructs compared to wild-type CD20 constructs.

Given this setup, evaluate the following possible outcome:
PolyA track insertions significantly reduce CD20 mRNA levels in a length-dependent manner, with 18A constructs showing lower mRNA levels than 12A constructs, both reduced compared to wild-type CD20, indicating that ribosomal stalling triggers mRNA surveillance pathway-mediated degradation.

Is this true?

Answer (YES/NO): YES